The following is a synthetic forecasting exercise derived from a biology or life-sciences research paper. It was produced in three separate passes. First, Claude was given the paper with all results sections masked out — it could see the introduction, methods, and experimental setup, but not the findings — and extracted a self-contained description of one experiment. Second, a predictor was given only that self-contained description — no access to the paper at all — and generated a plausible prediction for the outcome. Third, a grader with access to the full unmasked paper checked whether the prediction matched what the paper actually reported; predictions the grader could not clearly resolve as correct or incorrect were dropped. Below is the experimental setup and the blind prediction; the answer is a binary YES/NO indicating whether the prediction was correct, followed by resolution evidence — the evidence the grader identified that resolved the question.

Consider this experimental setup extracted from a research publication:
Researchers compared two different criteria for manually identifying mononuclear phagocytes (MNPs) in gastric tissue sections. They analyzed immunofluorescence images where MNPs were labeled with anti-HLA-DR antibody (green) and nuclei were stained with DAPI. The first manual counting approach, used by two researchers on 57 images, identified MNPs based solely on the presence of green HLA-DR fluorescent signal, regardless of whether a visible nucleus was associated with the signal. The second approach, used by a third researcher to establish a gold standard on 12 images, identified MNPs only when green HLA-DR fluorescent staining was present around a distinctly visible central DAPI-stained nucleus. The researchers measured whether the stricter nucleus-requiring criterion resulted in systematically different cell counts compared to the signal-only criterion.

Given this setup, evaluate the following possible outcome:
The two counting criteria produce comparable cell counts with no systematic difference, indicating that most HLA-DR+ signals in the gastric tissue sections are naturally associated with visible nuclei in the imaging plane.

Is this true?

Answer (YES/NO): NO